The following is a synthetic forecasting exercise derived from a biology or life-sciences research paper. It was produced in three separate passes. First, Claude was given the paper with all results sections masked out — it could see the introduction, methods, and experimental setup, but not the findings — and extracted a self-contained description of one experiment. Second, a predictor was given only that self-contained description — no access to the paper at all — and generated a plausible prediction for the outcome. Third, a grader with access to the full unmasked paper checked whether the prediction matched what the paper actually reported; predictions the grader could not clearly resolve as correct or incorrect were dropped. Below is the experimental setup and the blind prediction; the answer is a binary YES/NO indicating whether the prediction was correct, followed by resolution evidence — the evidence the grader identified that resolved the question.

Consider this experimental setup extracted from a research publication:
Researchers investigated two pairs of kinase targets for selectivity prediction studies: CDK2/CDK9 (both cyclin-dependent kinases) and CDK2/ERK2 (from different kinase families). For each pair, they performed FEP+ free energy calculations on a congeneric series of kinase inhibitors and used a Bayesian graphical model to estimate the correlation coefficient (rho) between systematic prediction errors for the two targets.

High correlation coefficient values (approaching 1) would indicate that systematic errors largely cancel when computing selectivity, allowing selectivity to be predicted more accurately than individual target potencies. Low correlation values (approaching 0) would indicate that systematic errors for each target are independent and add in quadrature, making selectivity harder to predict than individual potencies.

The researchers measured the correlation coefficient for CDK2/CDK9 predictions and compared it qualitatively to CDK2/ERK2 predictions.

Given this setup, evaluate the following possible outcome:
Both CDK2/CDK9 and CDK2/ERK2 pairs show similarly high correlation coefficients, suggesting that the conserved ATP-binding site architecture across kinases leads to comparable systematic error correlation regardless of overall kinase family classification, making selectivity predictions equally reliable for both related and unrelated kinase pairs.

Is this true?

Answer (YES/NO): NO